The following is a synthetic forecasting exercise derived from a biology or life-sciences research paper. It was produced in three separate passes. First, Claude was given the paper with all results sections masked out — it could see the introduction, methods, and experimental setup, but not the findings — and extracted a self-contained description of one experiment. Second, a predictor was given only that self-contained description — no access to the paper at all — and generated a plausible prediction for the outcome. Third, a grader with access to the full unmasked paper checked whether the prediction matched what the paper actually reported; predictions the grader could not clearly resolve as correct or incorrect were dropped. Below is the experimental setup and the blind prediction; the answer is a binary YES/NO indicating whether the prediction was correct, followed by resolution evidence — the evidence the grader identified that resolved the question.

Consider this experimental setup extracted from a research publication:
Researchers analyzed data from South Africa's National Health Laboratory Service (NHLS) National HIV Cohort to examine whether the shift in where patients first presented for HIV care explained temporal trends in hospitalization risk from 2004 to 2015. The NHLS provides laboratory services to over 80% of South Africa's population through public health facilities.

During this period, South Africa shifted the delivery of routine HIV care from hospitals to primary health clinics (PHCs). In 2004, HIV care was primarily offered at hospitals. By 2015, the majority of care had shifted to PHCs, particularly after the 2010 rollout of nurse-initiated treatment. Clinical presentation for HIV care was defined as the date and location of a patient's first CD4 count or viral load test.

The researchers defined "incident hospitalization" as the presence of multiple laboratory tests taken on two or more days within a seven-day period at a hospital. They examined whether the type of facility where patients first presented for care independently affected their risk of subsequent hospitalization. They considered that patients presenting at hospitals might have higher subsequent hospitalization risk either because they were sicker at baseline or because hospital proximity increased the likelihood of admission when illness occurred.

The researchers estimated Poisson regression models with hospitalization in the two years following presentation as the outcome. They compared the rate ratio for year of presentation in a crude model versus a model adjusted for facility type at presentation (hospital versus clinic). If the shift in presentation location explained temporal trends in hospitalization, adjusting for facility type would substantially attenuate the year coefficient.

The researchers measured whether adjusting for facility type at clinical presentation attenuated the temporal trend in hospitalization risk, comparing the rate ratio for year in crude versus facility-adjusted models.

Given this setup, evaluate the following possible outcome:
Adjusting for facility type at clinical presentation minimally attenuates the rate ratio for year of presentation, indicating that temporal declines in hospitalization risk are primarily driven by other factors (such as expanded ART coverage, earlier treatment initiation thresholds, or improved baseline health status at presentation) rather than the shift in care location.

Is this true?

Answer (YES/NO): NO